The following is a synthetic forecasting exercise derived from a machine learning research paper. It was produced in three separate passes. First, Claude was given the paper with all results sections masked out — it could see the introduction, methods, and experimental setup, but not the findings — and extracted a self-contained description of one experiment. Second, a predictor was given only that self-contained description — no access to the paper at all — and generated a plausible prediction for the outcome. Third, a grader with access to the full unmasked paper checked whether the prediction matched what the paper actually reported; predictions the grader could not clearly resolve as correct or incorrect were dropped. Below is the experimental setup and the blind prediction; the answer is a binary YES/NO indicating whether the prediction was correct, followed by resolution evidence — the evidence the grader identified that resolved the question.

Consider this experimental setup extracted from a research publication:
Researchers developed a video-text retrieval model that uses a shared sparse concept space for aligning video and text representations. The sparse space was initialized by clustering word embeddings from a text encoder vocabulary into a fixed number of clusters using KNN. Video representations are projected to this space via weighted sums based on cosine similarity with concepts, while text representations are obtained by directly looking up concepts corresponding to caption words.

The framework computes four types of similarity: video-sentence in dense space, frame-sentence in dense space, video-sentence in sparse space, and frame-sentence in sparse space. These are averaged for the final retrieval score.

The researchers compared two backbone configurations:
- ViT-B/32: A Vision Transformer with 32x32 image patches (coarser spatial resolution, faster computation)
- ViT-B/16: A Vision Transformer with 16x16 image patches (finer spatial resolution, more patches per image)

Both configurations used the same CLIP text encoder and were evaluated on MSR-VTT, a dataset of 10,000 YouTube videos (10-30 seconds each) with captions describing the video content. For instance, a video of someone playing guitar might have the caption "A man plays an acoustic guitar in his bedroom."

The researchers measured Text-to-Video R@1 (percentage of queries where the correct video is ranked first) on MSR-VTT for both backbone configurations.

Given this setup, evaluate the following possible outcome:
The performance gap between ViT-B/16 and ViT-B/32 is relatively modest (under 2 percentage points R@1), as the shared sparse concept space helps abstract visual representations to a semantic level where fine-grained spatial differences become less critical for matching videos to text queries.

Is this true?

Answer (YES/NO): YES